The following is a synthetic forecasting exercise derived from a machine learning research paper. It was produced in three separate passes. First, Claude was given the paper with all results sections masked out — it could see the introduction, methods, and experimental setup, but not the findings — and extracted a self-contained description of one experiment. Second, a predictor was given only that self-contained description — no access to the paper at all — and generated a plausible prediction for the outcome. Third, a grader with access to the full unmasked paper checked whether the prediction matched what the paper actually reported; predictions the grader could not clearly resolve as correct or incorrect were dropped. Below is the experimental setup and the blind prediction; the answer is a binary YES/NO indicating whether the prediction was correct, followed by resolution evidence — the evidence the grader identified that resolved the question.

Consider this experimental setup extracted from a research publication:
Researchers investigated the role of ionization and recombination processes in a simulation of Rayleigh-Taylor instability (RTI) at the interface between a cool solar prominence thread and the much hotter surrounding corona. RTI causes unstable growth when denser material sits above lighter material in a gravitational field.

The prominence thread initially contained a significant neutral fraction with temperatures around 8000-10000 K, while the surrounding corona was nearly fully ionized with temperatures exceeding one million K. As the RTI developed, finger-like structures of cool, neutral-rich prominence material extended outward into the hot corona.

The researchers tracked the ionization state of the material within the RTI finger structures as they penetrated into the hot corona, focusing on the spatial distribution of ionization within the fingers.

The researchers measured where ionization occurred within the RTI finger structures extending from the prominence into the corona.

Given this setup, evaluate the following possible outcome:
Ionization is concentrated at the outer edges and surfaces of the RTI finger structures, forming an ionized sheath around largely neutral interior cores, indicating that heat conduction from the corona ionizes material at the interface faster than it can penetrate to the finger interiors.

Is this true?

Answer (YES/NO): YES